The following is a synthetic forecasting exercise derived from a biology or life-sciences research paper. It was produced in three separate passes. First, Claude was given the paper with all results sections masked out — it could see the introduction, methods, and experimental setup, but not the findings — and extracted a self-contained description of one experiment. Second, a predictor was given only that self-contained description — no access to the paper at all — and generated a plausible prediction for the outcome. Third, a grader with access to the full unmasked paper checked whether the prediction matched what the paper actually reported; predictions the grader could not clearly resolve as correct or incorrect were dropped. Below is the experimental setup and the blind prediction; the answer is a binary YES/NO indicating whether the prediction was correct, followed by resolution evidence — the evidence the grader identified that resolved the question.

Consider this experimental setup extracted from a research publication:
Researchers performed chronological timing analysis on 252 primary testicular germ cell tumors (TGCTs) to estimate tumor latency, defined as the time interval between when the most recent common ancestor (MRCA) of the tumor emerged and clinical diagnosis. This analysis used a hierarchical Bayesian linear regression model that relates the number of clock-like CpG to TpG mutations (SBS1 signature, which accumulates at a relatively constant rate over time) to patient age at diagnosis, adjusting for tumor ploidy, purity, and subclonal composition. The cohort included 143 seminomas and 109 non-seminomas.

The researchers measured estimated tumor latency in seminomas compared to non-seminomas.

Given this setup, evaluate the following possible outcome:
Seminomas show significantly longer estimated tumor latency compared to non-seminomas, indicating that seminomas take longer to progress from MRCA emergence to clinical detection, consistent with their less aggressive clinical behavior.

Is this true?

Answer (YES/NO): NO